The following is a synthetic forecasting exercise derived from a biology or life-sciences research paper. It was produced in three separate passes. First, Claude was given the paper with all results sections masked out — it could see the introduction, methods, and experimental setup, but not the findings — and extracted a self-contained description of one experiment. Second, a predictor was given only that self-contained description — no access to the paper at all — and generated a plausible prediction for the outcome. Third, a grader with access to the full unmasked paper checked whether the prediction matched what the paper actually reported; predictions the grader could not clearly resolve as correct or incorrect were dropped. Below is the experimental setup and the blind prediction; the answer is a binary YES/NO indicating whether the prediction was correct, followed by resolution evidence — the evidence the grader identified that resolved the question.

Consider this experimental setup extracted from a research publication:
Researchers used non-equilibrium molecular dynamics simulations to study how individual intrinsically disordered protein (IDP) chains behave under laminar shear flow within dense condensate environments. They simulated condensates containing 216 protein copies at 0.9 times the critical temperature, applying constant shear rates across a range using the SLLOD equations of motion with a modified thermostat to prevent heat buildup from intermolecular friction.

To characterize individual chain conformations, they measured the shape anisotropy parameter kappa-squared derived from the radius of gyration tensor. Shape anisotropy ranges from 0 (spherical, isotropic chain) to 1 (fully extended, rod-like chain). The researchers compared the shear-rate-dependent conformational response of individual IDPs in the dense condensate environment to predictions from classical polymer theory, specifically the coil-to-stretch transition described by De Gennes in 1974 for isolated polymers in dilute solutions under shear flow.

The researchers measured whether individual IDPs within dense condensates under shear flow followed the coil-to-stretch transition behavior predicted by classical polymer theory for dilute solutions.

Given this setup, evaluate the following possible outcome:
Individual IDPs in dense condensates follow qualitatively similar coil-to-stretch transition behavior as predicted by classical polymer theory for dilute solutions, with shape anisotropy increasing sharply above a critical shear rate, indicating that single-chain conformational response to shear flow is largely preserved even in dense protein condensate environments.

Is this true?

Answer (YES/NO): YES